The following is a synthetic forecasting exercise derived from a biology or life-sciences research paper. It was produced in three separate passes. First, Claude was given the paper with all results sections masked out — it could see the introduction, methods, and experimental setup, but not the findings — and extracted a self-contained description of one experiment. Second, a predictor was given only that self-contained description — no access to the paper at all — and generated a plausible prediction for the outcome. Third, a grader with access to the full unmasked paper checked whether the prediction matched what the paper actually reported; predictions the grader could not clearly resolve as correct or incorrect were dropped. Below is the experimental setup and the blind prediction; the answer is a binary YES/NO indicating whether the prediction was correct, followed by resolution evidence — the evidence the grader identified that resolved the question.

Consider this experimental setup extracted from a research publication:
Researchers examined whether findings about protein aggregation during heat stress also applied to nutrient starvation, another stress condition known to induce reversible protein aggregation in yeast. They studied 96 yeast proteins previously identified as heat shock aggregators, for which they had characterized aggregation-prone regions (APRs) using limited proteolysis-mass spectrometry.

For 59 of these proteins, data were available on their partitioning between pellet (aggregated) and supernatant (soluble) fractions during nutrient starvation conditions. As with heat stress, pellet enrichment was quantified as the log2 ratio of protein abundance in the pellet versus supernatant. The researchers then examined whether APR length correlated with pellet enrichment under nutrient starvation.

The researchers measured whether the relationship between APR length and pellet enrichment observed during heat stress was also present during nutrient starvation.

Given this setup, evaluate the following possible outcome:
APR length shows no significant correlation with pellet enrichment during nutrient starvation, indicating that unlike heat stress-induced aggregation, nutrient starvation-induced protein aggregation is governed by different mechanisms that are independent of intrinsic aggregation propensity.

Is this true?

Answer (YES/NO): NO